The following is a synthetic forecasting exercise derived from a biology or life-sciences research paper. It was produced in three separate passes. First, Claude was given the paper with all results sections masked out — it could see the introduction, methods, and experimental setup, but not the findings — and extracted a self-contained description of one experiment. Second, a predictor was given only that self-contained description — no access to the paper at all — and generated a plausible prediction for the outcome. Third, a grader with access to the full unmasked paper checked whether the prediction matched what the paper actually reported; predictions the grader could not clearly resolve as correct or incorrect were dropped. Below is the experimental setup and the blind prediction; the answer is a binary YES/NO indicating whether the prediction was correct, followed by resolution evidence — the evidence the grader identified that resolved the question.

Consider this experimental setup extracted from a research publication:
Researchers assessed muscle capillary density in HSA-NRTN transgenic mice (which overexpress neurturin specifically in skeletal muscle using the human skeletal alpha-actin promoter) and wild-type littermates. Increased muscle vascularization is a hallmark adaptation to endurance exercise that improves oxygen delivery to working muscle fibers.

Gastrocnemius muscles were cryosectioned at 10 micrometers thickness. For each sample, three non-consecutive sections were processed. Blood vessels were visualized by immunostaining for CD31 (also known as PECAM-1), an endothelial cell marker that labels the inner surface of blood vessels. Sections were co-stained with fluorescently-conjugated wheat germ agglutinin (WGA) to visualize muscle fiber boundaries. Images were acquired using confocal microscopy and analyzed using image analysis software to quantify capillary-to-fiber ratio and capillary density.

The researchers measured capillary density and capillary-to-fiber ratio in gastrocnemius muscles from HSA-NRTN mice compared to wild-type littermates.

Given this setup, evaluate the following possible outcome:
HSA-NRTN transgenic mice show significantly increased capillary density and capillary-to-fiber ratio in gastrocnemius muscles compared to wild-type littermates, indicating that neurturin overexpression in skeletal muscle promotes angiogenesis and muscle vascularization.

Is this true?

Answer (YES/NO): YES